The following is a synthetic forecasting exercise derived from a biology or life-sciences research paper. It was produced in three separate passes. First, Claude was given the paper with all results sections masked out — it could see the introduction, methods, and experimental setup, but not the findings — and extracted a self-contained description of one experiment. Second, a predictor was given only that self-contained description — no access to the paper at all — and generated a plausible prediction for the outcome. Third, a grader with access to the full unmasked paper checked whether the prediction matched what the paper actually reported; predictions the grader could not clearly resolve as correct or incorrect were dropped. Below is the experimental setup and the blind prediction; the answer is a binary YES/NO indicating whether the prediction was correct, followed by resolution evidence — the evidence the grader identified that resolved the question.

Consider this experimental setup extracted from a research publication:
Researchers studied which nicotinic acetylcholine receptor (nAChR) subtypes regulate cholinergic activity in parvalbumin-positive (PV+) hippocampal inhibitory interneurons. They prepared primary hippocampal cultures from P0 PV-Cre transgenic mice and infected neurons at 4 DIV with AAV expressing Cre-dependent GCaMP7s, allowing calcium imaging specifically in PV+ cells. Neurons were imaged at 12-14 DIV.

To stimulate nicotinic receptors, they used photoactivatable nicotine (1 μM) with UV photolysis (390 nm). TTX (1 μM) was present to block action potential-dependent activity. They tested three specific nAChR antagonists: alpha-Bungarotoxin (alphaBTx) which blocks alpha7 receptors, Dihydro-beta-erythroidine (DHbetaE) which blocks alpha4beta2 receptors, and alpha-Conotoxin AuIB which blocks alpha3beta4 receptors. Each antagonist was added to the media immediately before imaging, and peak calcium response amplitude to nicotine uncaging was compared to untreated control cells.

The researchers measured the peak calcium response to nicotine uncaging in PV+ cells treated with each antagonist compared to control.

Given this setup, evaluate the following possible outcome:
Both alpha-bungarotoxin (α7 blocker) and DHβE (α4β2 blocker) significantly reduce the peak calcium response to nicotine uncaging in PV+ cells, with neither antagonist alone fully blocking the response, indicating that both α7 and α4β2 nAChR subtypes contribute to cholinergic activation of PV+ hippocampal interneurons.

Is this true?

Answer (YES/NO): NO